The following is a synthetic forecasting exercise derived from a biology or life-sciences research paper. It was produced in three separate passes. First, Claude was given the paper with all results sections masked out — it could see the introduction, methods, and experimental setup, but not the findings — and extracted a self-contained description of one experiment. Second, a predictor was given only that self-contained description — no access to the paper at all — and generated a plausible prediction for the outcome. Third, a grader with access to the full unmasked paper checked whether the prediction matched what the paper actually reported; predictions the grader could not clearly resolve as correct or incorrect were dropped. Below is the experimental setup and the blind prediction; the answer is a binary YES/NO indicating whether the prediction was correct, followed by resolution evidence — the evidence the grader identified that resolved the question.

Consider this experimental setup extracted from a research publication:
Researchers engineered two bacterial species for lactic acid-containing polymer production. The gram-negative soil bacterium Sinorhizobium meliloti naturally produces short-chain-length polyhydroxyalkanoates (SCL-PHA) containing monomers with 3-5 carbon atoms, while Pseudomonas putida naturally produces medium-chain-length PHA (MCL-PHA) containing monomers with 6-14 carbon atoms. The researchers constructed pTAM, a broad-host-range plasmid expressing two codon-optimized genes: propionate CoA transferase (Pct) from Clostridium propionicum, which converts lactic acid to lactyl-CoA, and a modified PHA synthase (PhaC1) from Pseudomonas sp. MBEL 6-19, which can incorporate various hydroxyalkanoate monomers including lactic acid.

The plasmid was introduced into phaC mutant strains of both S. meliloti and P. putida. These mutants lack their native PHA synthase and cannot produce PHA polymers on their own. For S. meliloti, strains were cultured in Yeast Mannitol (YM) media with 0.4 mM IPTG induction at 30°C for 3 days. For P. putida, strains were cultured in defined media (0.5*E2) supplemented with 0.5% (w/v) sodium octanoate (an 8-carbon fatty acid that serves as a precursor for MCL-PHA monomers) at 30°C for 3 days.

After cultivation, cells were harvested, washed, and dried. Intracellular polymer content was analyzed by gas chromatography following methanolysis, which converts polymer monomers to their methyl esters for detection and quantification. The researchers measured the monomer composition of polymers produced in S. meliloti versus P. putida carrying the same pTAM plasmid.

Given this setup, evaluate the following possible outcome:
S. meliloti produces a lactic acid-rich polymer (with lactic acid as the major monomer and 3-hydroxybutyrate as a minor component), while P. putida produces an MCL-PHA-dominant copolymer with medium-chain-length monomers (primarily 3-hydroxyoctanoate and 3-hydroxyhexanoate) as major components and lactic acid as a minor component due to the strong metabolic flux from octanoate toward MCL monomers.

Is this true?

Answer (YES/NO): NO